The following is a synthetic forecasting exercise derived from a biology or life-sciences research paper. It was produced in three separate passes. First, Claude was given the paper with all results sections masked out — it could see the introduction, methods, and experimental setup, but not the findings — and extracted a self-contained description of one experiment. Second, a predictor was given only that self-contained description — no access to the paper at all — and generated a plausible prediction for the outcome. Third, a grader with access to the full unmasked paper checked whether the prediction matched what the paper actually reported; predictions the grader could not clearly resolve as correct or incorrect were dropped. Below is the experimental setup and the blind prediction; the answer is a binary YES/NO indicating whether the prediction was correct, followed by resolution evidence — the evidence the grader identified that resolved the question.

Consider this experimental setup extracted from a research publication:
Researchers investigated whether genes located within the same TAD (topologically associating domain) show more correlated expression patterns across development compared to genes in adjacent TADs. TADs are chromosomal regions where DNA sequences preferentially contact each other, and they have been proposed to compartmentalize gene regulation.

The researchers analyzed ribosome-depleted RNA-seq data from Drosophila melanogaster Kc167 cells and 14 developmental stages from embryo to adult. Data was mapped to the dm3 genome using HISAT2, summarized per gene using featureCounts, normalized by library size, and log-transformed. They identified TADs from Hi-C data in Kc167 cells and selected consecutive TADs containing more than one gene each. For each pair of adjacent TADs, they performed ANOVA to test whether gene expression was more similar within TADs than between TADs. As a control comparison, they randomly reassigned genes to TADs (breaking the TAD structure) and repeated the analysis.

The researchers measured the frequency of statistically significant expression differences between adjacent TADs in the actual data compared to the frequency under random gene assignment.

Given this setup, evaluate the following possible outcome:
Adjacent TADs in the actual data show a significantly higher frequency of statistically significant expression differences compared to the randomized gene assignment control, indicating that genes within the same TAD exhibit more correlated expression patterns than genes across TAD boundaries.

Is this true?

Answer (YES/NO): YES